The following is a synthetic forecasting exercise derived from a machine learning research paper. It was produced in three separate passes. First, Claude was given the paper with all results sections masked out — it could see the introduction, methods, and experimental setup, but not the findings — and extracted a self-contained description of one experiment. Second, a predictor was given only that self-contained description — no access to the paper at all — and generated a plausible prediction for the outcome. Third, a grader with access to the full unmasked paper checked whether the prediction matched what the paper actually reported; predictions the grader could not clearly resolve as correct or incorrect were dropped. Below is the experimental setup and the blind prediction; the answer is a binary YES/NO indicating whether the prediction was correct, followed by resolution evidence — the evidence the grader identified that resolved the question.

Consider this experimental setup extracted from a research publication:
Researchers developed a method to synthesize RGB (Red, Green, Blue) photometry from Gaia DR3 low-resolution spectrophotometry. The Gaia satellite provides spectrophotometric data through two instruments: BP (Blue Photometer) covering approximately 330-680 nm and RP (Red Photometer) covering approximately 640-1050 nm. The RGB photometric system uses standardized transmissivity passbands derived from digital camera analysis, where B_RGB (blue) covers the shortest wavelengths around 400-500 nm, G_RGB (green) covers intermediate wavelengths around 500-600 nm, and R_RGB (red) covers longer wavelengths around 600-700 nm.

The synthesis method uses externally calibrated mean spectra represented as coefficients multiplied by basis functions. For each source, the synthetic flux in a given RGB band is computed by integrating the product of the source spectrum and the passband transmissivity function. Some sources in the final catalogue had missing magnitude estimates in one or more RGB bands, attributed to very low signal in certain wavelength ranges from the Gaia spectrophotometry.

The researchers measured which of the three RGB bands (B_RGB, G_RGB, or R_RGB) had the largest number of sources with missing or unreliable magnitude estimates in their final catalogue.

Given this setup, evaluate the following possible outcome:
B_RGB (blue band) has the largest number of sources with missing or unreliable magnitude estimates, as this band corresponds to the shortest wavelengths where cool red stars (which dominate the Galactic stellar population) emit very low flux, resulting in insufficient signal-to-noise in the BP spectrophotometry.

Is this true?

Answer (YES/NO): YES